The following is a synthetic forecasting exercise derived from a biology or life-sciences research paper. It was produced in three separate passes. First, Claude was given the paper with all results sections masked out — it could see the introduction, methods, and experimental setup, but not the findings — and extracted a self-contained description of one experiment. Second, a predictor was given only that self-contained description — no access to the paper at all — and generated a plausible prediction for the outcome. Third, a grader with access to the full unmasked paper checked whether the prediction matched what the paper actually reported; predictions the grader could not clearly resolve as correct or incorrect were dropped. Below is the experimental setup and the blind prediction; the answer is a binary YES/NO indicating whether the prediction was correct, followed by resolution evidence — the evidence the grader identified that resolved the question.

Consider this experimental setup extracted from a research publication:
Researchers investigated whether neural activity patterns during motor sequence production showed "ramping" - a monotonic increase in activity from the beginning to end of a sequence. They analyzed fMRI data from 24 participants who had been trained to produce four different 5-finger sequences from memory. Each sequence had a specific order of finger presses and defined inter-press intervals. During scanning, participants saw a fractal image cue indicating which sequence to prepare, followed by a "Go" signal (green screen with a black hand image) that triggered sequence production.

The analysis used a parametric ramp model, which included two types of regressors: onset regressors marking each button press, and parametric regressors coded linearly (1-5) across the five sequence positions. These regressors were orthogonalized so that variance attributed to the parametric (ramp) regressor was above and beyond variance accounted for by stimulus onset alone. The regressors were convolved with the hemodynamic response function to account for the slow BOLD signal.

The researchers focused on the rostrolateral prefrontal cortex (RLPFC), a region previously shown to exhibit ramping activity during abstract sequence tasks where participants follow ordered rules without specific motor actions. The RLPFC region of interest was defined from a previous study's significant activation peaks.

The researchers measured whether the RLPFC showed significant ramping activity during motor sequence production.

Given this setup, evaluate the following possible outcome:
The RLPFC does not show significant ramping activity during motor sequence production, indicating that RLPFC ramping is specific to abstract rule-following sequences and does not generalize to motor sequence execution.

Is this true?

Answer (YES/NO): YES